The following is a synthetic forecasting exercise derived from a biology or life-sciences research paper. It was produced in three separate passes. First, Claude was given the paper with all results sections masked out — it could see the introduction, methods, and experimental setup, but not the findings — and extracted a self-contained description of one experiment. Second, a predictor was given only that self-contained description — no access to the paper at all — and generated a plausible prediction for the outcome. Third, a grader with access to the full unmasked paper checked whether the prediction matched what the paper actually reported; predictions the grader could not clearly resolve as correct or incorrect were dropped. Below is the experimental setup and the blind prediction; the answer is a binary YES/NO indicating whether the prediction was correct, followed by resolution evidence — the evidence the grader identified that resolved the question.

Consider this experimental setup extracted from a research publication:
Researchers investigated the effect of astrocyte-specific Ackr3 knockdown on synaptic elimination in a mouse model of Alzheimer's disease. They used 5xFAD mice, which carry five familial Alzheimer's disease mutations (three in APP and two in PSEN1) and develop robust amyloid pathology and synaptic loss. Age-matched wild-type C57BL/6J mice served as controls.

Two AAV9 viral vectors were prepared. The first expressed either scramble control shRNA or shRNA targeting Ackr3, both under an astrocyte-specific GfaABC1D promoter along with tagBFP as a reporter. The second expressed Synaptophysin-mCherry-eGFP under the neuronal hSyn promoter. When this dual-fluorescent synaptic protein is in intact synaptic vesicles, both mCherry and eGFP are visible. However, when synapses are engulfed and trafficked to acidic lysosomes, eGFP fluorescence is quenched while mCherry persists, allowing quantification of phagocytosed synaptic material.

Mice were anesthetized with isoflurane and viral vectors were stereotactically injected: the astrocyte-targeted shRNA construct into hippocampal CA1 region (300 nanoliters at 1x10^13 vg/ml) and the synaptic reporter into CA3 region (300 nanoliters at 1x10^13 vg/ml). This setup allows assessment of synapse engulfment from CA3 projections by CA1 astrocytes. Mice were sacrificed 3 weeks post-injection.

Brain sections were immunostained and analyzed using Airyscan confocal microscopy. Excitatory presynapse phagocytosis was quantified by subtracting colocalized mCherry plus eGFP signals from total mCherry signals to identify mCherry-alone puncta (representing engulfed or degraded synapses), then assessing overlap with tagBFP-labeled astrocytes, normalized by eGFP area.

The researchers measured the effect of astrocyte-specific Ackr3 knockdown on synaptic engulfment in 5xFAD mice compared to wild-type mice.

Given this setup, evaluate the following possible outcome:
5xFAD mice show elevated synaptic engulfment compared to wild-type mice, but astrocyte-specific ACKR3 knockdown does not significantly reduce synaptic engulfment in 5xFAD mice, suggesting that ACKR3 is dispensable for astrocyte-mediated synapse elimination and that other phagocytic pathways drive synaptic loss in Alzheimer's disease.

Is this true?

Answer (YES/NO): NO